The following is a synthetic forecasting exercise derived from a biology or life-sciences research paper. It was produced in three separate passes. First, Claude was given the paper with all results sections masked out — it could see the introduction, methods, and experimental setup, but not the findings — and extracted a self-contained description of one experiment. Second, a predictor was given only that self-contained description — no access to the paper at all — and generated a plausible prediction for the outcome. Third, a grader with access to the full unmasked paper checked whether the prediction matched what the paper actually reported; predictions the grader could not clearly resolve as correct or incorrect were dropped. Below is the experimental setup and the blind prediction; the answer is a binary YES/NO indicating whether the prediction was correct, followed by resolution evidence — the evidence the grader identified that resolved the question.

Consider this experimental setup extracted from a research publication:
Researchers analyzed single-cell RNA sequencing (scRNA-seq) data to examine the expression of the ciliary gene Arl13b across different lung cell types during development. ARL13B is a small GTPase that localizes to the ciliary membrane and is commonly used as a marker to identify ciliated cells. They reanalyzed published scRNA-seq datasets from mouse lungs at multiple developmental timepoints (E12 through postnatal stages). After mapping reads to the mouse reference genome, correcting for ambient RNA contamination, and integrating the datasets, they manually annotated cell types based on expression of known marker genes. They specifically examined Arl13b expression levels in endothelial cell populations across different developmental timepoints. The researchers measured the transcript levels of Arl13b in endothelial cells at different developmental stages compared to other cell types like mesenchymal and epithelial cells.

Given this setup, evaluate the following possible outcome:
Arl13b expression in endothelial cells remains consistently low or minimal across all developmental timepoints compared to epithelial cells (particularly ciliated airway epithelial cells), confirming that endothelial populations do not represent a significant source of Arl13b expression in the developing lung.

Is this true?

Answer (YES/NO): NO